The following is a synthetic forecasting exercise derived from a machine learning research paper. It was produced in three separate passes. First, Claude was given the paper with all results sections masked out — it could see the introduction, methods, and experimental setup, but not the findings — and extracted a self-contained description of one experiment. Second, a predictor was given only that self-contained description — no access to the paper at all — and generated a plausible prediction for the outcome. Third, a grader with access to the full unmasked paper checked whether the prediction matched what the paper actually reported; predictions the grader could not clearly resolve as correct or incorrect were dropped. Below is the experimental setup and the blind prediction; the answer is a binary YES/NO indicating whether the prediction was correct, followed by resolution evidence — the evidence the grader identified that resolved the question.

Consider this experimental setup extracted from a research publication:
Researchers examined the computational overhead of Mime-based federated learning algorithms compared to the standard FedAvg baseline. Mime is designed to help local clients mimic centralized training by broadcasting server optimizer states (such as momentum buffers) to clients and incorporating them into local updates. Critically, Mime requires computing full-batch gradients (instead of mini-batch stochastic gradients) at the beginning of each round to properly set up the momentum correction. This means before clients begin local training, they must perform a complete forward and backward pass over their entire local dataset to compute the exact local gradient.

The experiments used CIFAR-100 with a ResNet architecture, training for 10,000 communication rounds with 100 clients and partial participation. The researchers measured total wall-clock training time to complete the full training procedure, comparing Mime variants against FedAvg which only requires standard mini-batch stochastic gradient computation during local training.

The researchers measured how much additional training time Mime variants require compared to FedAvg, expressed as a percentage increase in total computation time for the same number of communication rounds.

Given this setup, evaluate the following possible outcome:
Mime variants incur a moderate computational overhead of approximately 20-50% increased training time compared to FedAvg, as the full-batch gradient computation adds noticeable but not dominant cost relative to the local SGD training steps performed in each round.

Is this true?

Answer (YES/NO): NO